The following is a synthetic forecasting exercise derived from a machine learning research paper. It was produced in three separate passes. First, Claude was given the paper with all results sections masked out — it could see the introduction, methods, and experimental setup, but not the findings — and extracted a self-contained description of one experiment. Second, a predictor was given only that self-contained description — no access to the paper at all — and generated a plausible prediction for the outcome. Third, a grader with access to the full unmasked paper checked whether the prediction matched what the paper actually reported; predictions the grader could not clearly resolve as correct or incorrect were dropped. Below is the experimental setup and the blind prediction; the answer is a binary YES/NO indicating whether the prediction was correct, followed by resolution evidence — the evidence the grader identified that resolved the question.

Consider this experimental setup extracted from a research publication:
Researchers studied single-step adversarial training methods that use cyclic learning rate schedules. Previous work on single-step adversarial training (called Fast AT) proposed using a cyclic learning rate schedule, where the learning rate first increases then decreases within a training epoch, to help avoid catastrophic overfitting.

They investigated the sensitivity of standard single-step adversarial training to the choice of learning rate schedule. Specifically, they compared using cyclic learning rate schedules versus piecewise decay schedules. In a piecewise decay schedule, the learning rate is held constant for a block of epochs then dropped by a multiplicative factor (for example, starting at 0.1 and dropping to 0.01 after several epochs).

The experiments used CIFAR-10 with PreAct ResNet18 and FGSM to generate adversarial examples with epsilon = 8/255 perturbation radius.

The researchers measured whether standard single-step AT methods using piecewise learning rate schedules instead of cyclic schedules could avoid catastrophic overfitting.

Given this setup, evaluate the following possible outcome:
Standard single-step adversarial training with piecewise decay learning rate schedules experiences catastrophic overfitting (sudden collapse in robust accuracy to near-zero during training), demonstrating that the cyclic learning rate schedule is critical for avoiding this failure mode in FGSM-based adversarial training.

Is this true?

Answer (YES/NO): YES